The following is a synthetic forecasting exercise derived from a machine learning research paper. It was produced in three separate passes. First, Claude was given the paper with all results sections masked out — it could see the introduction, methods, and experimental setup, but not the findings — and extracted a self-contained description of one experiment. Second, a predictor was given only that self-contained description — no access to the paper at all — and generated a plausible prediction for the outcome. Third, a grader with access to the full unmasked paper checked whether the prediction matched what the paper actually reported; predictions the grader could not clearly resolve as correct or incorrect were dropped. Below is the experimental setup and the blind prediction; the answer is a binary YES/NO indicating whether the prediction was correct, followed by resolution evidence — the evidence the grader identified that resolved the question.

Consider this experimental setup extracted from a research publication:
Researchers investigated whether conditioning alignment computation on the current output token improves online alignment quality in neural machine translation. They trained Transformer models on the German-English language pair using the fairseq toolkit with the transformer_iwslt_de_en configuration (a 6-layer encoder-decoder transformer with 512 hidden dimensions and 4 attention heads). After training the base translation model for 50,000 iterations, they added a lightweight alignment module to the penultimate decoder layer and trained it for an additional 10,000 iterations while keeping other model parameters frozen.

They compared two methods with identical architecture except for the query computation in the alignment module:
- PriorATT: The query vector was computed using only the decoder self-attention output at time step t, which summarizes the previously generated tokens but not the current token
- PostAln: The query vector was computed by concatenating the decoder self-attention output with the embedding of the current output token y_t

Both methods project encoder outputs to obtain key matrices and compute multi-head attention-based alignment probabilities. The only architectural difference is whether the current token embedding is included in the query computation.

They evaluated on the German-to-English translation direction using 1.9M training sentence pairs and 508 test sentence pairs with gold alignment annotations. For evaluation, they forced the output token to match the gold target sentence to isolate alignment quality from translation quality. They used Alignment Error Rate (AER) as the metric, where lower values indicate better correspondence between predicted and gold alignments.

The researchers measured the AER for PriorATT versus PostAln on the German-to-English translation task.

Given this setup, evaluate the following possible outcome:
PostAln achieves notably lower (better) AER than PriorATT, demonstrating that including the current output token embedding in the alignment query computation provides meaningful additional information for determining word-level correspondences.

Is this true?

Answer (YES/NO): YES